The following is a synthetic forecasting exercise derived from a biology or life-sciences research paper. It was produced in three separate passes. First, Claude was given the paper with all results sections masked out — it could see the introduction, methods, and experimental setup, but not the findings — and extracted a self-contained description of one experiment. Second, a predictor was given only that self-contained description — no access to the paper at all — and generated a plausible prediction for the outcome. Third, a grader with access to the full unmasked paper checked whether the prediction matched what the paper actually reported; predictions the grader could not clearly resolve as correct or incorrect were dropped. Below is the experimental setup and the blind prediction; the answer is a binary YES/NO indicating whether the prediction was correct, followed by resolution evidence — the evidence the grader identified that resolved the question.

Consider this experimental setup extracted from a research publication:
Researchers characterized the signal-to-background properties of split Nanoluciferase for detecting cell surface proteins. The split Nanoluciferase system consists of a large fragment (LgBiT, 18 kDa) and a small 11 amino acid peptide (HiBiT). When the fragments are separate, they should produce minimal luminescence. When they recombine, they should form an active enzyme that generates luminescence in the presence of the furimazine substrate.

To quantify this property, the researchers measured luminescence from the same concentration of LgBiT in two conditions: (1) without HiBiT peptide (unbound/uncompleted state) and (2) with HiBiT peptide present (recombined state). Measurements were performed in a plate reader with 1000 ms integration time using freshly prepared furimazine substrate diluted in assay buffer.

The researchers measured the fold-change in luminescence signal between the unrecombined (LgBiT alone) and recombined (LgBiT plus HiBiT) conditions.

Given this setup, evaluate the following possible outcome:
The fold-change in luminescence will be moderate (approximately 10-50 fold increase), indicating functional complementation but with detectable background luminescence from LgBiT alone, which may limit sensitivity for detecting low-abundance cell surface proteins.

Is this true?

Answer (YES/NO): NO